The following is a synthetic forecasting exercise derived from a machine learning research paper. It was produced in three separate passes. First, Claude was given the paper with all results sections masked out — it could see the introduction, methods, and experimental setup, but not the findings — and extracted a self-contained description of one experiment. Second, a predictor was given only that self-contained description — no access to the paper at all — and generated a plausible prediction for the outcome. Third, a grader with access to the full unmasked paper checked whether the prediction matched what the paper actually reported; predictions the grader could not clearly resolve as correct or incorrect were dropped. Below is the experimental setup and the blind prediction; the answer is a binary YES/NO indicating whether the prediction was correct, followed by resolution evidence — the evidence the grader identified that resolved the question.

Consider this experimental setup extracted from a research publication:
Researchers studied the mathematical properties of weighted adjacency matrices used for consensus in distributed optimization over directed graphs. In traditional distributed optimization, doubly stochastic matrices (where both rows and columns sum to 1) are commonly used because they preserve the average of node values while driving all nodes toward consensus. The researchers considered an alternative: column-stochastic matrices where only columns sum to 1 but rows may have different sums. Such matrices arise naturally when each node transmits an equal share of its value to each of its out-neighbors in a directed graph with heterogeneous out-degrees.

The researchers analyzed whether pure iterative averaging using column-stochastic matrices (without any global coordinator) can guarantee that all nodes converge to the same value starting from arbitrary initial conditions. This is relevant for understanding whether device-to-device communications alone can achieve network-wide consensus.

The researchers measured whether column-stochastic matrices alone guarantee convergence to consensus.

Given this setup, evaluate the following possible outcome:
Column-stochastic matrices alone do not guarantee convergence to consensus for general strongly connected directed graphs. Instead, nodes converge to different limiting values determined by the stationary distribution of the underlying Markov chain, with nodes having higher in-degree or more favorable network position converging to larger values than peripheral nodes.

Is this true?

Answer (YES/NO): NO